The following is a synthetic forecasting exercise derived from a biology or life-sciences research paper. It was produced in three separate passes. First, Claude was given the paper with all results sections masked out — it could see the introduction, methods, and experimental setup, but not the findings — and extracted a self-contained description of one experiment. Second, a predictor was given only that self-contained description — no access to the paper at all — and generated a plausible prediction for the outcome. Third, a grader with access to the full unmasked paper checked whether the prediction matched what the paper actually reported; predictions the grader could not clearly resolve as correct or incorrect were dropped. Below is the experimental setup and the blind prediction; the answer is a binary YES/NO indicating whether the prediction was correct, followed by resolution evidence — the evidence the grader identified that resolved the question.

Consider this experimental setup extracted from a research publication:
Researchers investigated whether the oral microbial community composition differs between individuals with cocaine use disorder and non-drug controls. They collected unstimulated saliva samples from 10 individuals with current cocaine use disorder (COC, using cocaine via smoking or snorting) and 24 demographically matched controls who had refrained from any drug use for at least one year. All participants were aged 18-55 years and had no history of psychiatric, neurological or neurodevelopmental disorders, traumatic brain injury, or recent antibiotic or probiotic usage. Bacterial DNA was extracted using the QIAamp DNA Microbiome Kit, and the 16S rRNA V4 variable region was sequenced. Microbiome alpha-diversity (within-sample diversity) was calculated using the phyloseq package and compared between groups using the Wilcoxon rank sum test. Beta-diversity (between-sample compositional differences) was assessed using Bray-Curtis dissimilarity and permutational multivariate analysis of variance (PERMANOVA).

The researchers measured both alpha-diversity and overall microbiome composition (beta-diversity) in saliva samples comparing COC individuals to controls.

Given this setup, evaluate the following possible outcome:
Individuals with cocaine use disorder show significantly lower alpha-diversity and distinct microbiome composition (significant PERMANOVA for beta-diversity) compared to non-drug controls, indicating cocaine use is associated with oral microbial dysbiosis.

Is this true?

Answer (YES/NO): YES